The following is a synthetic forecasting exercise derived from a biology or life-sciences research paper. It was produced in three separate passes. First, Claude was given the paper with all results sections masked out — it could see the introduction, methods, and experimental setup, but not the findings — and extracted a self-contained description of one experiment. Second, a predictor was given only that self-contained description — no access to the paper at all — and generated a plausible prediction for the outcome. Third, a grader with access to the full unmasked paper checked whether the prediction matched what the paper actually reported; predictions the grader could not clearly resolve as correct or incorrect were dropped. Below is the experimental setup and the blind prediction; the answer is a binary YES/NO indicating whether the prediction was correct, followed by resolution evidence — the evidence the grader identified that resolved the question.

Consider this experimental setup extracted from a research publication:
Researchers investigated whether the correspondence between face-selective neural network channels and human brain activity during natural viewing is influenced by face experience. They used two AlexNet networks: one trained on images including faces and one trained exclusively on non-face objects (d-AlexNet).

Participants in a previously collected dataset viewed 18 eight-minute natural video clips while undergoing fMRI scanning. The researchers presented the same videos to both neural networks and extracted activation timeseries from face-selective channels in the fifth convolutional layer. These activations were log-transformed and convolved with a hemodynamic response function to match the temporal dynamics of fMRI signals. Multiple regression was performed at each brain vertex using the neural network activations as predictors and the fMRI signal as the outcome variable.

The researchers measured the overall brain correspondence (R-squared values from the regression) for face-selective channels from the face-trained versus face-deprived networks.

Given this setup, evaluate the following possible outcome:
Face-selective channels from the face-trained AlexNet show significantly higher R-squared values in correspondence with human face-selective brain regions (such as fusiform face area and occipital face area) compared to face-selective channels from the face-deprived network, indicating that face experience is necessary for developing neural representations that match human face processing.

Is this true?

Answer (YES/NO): NO